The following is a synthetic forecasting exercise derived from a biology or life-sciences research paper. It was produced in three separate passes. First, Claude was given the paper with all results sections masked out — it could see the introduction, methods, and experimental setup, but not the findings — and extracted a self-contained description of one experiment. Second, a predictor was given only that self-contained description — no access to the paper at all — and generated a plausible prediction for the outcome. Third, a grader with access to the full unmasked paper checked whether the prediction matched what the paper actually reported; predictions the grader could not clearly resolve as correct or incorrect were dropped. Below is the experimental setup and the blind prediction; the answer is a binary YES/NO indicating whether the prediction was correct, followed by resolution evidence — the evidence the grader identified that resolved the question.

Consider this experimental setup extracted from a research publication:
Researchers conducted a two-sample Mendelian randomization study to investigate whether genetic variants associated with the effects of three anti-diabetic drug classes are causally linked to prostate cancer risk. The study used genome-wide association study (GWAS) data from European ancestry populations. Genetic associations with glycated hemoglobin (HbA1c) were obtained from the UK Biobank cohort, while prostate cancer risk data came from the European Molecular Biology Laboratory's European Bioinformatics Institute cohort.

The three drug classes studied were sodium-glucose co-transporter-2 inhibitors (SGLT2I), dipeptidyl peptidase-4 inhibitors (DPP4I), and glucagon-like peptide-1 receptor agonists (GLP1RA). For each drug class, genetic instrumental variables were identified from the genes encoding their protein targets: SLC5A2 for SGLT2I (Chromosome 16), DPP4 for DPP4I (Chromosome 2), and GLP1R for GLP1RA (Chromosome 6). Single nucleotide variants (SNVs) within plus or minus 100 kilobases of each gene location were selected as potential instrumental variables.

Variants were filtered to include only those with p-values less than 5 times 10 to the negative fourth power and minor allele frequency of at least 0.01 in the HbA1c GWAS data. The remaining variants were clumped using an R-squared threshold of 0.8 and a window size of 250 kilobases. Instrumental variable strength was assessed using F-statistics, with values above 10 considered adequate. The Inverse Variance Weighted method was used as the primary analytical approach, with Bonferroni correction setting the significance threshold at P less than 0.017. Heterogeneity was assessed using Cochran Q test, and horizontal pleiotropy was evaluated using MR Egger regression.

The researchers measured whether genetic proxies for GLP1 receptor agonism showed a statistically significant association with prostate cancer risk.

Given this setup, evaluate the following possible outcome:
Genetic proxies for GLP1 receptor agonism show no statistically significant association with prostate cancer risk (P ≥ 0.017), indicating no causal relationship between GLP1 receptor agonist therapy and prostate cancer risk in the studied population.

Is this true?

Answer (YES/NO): YES